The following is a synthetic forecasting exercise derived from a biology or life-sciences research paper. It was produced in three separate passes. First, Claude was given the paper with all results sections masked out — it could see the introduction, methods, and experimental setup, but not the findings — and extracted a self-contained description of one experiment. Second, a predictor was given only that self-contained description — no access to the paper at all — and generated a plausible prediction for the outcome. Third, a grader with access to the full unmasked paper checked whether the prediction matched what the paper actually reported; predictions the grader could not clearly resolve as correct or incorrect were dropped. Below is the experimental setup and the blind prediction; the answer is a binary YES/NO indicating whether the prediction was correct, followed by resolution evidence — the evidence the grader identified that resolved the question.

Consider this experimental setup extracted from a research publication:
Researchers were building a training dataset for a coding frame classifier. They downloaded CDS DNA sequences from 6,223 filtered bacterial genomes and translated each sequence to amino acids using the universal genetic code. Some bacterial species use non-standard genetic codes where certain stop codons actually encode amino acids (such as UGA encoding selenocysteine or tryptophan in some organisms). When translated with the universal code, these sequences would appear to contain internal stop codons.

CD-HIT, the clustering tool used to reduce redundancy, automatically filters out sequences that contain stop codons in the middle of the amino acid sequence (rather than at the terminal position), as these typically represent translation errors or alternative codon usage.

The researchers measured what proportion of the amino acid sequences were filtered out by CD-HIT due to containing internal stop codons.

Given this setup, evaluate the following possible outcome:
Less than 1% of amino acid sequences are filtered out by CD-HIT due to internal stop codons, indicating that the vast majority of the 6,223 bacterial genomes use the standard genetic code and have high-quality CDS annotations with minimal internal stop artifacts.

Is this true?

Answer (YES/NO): YES